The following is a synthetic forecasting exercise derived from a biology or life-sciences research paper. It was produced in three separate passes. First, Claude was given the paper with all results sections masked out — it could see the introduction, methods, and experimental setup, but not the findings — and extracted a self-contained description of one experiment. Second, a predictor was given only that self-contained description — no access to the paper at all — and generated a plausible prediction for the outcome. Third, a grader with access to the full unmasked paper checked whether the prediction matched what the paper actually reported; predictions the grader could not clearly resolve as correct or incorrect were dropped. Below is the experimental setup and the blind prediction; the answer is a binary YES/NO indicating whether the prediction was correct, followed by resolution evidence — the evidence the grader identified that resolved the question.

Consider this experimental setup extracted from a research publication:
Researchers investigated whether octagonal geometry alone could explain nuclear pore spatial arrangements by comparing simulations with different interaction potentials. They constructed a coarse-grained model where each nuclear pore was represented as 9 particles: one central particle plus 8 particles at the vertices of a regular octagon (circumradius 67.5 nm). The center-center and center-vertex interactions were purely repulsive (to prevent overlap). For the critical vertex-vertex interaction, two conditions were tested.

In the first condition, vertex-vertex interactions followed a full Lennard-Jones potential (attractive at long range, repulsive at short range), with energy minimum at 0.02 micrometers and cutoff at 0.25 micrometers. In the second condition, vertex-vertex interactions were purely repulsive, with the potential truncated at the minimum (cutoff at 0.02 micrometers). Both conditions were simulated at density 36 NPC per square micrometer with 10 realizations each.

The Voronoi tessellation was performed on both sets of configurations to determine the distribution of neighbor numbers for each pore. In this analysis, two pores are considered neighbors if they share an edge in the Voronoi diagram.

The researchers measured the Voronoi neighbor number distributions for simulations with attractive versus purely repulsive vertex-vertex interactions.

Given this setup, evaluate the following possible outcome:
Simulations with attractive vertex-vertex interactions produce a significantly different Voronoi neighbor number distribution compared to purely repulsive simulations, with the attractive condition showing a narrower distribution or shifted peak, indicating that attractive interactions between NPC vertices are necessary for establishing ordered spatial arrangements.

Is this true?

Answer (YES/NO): NO